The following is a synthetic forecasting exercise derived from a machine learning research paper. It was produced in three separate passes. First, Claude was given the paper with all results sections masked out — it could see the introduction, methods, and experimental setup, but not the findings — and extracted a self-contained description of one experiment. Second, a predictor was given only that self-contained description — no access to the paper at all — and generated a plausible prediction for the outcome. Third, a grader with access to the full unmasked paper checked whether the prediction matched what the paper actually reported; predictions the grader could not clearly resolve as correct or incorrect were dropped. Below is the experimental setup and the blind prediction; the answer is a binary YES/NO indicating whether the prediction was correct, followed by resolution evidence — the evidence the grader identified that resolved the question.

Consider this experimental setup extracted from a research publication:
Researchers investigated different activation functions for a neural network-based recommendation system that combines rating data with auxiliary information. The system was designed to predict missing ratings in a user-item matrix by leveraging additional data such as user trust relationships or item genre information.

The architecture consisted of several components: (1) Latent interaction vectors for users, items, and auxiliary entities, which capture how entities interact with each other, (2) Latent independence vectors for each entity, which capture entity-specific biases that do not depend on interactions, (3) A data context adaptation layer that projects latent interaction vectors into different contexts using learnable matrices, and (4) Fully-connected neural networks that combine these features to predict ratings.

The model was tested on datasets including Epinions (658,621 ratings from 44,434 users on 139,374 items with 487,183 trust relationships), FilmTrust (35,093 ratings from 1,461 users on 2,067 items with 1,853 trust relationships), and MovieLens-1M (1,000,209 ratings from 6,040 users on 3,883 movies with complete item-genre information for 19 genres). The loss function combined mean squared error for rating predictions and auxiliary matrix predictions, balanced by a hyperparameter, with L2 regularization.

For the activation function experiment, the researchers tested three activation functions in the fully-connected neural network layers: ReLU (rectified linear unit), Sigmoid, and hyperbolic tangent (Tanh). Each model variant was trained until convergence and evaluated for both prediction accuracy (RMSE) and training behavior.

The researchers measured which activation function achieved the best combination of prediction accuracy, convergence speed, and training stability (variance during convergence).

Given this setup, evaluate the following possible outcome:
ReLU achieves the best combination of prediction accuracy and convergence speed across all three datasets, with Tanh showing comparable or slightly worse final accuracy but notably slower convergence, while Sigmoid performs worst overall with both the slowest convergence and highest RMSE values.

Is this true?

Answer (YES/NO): NO